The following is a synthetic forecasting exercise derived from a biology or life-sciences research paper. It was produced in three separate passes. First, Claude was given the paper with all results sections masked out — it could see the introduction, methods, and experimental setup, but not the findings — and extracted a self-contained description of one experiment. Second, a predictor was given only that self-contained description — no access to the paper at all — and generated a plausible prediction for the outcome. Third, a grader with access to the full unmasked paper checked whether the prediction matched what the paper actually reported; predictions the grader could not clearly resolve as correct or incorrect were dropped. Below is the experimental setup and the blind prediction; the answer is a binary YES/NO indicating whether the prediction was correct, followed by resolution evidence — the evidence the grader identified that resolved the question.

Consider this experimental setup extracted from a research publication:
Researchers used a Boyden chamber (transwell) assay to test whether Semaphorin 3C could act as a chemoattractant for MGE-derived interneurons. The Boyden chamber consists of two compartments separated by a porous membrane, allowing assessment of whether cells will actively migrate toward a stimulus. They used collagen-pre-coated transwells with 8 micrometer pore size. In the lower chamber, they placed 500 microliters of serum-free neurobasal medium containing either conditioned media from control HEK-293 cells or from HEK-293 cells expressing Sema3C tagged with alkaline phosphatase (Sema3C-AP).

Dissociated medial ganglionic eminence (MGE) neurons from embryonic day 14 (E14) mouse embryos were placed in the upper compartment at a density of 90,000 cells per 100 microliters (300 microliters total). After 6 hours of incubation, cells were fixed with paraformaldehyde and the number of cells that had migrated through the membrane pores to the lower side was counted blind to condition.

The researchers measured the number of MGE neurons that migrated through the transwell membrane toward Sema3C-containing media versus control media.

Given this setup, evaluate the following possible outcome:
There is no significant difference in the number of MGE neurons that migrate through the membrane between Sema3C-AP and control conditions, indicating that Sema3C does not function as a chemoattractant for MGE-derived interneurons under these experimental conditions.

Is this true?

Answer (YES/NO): NO